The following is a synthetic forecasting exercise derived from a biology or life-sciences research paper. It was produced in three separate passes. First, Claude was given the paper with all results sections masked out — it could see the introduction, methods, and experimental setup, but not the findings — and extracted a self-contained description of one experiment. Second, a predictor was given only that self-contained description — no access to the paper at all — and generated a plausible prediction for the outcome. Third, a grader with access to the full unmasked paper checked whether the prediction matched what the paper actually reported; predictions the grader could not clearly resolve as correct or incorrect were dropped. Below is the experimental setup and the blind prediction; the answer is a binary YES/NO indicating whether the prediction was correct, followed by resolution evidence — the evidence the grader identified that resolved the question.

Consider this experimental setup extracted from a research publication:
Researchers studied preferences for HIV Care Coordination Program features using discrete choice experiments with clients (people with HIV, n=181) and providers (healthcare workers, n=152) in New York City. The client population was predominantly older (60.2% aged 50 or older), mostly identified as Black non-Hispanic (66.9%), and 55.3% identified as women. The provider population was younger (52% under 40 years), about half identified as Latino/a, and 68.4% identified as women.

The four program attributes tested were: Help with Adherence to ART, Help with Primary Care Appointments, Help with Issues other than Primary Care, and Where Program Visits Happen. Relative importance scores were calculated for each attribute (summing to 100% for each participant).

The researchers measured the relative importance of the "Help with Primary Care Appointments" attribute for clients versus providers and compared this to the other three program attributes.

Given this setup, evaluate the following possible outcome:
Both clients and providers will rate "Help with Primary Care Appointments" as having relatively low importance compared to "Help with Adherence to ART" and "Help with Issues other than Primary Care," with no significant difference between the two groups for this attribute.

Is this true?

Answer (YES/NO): NO